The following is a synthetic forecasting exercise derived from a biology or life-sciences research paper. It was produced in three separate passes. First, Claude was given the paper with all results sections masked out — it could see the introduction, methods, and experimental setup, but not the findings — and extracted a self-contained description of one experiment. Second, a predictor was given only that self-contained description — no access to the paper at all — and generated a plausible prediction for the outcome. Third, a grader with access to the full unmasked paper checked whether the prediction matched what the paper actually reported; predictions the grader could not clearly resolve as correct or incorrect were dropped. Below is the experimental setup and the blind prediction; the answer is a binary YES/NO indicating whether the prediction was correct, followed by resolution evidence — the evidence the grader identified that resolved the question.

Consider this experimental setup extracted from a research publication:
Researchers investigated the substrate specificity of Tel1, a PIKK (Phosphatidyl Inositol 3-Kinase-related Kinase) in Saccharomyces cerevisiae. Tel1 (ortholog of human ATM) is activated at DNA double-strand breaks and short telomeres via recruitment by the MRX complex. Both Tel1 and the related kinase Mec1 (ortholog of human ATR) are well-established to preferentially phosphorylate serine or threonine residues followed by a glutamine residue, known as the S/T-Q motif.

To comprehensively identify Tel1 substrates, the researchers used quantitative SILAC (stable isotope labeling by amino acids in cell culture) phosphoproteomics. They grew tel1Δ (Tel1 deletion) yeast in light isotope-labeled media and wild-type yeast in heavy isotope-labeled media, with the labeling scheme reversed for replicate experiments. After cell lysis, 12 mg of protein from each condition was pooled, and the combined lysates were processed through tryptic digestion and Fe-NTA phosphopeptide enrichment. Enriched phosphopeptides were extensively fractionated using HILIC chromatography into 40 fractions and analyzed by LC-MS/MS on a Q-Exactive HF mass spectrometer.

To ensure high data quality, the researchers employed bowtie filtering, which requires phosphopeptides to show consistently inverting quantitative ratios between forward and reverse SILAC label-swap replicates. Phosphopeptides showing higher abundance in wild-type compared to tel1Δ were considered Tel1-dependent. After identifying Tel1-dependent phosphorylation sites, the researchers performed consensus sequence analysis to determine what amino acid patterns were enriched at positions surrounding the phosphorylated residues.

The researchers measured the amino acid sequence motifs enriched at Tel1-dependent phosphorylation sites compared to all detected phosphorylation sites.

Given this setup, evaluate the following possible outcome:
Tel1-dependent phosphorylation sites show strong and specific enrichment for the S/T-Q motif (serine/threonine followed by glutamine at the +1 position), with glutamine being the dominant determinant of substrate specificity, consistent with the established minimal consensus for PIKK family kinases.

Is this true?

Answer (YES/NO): NO